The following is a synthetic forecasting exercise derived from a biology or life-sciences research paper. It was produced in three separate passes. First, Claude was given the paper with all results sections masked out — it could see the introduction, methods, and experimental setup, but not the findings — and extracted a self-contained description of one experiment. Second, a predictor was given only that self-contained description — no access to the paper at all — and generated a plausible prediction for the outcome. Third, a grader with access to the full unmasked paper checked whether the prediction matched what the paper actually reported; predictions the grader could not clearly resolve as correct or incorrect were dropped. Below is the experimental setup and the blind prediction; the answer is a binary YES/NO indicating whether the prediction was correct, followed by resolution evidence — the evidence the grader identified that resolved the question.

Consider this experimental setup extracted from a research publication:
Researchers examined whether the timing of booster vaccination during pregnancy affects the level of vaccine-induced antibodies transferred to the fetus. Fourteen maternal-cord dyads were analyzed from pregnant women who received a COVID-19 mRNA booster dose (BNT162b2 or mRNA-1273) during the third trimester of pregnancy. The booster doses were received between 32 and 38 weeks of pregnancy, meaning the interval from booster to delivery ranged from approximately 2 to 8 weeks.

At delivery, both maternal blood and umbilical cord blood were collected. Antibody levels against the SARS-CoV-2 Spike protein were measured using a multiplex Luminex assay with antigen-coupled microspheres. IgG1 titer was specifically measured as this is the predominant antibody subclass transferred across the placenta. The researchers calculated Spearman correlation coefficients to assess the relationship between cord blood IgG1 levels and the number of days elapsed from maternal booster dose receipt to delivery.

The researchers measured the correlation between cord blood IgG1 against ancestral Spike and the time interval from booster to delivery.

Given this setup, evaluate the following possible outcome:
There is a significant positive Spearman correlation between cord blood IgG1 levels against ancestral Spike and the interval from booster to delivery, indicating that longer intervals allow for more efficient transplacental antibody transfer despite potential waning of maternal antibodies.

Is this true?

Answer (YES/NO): YES